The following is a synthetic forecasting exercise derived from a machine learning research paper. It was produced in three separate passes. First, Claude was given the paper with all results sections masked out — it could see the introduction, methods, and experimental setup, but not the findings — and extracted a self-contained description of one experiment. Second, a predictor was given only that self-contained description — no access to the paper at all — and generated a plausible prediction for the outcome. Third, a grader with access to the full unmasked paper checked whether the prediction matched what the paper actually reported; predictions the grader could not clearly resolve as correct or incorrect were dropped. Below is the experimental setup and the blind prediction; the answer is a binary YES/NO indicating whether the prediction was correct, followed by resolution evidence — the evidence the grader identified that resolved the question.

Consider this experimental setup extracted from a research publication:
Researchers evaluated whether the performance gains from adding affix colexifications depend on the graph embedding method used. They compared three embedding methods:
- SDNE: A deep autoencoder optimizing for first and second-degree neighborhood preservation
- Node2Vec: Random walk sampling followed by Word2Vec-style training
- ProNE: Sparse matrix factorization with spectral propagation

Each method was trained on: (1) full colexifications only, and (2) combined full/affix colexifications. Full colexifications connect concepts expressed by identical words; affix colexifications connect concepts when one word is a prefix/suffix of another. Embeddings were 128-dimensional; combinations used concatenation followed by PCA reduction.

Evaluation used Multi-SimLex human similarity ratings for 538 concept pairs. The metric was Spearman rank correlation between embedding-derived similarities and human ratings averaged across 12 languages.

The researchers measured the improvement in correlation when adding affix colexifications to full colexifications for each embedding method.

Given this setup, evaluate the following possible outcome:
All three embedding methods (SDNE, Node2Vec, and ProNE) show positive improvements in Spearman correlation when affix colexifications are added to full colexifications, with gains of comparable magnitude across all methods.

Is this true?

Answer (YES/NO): NO